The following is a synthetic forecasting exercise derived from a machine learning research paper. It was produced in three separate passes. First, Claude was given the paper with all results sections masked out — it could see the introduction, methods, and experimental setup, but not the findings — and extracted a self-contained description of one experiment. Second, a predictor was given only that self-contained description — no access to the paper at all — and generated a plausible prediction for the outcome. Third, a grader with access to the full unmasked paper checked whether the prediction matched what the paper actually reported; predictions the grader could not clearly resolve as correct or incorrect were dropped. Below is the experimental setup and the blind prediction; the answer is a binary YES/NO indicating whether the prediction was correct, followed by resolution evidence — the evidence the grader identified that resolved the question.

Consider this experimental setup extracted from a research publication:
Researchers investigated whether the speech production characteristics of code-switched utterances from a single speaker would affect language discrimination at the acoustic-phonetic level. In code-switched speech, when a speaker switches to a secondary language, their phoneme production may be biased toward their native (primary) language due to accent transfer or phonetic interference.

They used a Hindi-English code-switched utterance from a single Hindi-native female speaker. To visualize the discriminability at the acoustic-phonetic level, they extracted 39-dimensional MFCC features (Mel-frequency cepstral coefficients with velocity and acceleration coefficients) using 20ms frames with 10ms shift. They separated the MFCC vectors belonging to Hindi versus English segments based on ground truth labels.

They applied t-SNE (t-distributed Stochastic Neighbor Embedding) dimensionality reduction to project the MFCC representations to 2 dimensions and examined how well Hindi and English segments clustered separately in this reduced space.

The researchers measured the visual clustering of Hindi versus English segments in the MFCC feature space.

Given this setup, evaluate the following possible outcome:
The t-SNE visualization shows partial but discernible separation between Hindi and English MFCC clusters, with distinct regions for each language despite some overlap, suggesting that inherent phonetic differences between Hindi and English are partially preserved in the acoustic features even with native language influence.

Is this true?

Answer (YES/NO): NO